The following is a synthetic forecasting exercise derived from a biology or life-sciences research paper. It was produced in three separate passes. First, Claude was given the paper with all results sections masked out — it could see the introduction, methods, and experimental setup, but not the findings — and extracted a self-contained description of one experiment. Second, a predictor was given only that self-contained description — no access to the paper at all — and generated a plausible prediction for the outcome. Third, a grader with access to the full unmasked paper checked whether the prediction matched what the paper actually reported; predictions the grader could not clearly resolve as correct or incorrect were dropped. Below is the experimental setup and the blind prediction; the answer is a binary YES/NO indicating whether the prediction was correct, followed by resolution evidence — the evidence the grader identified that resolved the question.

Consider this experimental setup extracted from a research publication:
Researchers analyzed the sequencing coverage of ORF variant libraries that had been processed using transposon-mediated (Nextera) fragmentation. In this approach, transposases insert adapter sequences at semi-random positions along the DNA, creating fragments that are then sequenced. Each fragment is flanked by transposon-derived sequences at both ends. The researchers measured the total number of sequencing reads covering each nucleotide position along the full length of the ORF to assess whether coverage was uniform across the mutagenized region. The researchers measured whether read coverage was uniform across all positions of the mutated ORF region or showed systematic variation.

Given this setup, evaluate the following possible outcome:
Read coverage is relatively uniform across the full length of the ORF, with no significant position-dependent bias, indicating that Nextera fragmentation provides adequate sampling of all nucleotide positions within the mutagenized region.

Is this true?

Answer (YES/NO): NO